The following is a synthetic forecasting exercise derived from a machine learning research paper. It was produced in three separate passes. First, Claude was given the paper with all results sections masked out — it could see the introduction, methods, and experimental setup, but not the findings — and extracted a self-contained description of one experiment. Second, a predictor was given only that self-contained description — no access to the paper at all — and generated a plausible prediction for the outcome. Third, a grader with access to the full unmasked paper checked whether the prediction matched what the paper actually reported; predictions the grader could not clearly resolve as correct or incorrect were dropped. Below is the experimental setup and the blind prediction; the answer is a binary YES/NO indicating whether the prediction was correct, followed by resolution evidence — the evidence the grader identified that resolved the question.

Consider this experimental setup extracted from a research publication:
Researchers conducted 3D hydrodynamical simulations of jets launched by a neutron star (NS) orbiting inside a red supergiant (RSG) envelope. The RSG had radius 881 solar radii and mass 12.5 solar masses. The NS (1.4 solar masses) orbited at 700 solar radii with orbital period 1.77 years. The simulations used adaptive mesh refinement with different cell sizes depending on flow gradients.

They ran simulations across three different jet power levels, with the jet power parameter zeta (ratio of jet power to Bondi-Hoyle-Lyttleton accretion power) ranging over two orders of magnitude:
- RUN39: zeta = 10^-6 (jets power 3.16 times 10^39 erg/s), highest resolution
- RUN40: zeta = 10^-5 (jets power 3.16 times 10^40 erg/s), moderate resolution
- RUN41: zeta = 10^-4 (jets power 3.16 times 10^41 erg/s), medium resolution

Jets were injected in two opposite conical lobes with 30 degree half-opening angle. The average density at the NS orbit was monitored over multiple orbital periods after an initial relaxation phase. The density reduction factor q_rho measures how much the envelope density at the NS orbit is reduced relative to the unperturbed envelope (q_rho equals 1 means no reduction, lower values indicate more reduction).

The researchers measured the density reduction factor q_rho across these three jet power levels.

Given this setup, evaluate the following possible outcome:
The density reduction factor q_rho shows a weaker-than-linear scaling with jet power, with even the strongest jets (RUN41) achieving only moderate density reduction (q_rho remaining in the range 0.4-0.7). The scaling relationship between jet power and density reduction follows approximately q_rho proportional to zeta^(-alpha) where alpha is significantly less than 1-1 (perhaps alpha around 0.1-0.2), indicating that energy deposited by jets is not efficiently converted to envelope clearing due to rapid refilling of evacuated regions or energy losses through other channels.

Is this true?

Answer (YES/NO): YES